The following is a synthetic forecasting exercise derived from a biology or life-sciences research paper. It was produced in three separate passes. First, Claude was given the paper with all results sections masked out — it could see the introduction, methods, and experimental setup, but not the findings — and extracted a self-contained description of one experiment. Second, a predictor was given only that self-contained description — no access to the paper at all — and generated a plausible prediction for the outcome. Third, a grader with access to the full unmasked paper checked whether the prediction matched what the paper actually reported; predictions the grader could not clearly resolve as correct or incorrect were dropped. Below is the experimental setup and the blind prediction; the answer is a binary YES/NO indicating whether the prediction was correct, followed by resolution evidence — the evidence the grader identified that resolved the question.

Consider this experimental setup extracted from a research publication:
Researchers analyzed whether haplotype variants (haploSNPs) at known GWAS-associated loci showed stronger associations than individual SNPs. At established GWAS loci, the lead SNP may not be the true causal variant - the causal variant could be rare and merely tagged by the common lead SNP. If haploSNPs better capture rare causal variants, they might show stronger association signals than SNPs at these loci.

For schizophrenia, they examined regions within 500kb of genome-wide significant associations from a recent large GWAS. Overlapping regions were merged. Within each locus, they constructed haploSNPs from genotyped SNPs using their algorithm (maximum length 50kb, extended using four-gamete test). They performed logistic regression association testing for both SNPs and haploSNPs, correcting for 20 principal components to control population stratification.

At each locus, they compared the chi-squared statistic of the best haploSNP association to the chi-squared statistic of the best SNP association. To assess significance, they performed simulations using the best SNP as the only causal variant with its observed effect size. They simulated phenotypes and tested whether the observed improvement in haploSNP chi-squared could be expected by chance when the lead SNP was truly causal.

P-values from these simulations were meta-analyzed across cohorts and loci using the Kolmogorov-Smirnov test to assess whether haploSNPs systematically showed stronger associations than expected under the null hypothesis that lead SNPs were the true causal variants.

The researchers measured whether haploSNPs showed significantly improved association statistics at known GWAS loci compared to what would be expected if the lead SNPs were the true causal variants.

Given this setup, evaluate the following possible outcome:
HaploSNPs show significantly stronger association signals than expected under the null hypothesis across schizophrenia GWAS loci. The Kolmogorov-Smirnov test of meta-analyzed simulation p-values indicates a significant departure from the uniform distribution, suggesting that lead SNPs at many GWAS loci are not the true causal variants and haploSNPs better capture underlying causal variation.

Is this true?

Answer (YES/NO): YES